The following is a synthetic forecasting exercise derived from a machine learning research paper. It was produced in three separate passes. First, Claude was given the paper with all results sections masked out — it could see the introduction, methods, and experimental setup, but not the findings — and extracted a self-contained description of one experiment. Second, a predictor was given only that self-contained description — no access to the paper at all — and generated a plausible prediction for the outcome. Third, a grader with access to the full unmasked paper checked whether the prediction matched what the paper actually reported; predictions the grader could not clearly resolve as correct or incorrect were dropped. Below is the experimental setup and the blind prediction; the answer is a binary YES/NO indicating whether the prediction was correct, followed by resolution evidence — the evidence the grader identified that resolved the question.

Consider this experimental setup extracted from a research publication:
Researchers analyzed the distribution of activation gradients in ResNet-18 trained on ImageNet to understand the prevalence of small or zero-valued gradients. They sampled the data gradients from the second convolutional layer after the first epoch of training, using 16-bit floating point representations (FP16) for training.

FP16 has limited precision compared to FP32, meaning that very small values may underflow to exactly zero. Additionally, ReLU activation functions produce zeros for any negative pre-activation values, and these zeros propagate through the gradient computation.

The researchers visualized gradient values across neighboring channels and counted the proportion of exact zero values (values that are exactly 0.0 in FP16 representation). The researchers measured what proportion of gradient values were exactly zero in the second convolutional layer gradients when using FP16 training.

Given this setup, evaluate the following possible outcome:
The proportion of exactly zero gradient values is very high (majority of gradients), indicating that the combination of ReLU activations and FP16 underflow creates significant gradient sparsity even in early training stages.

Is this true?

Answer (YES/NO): NO